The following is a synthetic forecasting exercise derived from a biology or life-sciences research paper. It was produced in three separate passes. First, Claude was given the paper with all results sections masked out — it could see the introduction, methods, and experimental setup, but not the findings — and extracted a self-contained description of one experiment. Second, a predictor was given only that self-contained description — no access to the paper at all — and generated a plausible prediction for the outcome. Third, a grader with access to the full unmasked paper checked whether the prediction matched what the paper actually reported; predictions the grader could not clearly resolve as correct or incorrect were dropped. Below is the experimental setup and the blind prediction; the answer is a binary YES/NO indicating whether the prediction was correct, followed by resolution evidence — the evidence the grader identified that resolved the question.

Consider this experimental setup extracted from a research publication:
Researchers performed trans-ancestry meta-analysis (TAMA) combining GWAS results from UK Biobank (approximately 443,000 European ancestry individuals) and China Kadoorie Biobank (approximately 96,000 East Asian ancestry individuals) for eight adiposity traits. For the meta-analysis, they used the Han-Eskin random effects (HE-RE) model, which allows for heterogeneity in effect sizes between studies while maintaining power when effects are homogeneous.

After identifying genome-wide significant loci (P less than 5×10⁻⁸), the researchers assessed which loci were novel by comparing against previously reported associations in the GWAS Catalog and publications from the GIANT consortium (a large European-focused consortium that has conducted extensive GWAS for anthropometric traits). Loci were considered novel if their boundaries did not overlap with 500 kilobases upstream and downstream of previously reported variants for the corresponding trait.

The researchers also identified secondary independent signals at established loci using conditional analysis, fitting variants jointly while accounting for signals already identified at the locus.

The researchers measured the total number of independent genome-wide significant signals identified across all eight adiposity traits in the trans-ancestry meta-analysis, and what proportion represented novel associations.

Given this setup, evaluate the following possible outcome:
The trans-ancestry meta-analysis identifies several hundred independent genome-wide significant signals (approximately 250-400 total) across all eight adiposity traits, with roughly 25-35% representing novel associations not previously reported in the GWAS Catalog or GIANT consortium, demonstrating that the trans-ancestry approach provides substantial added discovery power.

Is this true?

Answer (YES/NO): NO